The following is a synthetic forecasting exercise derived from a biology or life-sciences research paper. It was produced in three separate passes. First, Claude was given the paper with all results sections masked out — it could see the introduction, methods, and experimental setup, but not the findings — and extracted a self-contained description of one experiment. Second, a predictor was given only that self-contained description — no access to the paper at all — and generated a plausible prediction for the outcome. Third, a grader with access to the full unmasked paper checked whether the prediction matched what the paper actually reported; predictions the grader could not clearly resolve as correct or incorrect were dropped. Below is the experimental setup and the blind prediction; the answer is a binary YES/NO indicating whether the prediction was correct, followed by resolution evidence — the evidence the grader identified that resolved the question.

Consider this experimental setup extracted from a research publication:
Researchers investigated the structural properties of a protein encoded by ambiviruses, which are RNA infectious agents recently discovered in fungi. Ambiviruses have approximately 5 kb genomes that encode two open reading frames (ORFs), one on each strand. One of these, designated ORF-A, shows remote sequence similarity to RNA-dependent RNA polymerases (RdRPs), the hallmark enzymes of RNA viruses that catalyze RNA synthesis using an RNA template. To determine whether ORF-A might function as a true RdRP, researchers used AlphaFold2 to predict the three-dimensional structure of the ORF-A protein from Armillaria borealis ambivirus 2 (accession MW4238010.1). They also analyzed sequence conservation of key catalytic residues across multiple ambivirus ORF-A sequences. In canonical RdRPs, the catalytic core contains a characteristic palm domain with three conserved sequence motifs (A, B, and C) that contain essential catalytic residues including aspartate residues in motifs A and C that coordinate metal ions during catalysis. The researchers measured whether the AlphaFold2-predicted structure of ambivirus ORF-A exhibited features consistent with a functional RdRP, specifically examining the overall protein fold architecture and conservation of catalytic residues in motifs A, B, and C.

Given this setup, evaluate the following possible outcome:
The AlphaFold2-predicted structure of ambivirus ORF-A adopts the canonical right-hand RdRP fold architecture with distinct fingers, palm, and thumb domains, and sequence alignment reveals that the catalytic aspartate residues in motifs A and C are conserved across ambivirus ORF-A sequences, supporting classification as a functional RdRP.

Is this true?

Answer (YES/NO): YES